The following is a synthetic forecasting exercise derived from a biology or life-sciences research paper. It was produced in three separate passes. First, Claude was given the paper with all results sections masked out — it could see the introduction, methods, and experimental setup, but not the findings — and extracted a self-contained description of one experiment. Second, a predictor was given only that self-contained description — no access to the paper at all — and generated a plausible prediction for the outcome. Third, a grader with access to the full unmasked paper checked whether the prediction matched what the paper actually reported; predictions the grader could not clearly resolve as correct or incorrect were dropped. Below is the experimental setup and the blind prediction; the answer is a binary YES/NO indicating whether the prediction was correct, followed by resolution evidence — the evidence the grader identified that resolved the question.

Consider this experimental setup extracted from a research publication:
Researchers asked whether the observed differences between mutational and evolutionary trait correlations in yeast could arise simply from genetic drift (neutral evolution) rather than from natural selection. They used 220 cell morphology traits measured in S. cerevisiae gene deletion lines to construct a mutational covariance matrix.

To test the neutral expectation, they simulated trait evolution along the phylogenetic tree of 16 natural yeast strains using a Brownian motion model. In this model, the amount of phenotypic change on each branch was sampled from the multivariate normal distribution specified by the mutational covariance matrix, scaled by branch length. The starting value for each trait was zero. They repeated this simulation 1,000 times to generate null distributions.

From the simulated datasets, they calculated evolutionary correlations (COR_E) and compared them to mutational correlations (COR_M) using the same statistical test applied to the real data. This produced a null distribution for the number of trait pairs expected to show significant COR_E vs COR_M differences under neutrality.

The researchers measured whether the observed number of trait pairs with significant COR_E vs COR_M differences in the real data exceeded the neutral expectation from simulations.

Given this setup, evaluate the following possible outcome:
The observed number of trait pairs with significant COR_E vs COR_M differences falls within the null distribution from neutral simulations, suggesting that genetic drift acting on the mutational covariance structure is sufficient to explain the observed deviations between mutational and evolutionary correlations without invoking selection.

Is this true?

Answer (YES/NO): NO